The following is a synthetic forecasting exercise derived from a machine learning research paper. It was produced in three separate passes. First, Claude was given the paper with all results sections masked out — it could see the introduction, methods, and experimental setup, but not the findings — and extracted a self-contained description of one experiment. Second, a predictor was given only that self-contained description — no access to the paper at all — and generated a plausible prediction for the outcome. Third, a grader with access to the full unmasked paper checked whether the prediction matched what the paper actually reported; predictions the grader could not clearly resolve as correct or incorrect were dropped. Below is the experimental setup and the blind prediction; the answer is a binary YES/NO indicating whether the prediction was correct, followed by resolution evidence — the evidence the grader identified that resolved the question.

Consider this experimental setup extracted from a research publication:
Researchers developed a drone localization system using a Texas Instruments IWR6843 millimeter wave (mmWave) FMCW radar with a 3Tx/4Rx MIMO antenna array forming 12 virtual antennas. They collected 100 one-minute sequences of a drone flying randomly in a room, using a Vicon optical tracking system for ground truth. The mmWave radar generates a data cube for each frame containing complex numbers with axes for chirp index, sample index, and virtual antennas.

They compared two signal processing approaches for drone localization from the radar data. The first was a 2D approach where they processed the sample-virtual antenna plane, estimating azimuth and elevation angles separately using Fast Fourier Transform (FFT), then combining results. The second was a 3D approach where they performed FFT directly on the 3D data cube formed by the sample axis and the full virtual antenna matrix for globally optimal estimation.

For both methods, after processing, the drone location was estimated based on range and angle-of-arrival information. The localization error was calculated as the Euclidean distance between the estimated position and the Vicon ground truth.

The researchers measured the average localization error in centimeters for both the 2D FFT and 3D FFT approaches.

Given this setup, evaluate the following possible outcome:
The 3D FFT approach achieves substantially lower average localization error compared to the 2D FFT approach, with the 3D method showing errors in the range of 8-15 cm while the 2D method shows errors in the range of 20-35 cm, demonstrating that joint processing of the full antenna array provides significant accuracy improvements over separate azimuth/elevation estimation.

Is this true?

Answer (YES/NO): NO